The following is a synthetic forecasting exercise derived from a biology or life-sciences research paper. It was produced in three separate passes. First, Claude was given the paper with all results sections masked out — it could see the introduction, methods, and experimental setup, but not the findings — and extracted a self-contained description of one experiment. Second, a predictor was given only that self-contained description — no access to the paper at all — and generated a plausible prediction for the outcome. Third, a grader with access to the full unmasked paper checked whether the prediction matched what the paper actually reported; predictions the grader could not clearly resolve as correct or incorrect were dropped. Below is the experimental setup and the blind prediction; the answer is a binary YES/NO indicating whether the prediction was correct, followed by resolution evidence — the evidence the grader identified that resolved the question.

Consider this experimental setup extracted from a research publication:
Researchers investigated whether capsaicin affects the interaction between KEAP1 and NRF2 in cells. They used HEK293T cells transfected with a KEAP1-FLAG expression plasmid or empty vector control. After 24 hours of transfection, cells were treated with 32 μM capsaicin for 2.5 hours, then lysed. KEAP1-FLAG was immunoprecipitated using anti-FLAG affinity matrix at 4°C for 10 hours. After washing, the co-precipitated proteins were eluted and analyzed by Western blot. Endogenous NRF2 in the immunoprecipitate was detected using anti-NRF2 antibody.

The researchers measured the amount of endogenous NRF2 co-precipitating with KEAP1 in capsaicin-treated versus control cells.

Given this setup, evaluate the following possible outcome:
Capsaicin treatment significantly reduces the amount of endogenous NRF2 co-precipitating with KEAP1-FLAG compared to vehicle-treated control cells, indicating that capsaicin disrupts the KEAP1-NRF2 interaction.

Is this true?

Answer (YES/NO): YES